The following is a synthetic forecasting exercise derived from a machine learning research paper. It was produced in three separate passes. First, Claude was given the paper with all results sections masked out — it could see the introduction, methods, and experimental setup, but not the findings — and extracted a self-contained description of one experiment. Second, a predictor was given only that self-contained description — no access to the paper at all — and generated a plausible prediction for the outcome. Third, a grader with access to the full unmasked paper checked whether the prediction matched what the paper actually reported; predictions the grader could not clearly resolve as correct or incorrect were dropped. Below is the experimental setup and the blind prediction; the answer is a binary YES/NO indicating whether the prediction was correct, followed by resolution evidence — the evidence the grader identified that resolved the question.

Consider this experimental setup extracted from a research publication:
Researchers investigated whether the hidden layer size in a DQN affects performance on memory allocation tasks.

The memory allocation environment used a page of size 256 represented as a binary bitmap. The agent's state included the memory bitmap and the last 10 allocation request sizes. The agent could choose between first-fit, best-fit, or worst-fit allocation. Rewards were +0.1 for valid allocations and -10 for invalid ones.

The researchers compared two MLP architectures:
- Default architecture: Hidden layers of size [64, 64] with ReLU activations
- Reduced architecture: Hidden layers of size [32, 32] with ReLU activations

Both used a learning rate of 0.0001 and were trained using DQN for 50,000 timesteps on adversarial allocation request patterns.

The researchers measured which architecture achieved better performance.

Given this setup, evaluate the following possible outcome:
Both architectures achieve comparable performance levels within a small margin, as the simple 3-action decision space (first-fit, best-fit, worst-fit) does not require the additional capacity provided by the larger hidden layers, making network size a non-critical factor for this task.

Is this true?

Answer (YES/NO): NO